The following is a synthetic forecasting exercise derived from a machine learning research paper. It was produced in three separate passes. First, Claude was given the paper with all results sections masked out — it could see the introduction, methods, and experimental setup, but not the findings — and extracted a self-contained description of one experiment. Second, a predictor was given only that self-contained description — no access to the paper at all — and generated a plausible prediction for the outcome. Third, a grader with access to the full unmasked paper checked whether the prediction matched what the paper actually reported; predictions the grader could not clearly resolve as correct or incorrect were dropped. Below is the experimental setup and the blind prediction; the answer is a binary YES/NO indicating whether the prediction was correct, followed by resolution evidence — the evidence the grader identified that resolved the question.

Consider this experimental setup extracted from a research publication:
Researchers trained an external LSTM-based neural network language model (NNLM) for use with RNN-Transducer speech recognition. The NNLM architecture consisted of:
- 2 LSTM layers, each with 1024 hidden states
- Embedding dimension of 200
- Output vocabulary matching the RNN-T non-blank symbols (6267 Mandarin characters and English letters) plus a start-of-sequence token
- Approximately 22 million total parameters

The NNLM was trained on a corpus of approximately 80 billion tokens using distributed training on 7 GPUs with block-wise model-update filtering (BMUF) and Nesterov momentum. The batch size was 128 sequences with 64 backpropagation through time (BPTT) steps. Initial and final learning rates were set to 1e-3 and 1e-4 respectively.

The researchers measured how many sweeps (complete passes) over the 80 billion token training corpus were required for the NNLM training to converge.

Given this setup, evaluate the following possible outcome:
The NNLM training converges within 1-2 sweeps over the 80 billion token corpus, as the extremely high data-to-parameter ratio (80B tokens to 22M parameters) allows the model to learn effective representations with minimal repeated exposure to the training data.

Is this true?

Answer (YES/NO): YES